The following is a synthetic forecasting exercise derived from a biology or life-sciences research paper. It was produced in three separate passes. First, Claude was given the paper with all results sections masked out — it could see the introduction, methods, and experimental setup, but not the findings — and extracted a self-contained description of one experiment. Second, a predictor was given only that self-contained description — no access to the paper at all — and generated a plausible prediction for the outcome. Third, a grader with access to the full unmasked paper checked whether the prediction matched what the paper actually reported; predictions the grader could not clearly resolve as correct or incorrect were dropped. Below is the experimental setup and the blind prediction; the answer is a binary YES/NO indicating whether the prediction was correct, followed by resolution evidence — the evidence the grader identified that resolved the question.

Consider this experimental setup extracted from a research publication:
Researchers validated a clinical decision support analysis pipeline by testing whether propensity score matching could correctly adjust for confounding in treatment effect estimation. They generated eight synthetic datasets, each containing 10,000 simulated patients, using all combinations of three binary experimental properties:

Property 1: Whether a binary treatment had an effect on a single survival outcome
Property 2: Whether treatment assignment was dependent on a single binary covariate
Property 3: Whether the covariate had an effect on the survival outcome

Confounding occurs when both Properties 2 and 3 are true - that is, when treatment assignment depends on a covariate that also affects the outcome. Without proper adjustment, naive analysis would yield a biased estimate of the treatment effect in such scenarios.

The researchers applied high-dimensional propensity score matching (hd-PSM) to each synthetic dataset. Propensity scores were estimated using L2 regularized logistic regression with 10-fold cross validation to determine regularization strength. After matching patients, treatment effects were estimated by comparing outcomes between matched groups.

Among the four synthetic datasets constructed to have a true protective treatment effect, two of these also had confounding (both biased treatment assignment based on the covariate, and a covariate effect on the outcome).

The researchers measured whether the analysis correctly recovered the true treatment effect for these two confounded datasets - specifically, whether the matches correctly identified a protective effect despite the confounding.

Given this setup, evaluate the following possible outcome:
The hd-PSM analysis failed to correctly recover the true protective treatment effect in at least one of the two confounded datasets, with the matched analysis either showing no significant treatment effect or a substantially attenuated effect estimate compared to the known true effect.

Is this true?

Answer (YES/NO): NO